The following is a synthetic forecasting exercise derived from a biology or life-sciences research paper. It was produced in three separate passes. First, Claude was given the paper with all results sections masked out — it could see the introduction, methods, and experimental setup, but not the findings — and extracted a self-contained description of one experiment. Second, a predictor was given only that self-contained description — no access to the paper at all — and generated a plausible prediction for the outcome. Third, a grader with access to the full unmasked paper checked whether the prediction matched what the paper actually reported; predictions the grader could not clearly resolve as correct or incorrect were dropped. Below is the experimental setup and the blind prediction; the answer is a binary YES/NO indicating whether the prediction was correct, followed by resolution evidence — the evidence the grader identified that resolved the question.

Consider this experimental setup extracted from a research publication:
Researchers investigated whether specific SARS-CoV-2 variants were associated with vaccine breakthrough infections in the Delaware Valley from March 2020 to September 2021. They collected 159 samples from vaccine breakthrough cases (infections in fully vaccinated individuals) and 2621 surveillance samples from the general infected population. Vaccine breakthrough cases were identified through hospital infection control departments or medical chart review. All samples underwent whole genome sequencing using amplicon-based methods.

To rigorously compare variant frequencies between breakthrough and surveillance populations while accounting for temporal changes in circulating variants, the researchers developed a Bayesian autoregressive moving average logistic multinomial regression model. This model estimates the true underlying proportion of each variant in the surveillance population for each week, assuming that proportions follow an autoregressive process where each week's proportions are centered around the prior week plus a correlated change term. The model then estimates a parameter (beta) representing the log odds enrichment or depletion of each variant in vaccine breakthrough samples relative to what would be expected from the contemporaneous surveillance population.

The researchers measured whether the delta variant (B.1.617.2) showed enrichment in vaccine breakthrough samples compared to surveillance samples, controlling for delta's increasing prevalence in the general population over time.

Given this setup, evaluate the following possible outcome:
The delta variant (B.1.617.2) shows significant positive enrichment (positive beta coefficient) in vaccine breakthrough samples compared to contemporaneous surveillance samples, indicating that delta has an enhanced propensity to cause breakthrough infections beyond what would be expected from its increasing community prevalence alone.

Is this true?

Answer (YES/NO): NO